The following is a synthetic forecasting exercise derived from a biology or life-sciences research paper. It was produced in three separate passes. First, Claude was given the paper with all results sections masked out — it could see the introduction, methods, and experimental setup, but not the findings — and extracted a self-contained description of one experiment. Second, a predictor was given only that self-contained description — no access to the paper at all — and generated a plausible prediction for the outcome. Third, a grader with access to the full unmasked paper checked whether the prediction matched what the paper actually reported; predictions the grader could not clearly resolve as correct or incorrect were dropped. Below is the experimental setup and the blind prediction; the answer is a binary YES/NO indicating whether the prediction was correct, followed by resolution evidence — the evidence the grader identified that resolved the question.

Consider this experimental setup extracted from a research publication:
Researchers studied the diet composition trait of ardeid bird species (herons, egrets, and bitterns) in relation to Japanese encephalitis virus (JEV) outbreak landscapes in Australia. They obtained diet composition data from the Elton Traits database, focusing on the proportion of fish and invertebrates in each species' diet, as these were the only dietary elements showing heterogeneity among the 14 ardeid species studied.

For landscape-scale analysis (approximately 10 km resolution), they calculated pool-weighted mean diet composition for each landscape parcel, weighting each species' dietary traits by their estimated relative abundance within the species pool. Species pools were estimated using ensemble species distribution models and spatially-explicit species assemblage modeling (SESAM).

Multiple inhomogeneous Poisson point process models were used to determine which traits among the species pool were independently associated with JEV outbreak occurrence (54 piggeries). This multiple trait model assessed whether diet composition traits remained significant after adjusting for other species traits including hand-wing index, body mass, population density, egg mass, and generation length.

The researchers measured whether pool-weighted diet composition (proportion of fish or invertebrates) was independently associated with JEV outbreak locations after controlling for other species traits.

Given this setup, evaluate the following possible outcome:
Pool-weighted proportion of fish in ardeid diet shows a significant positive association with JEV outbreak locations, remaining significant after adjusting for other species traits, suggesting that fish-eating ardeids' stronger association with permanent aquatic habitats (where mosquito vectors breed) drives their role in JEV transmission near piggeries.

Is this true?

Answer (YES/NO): NO